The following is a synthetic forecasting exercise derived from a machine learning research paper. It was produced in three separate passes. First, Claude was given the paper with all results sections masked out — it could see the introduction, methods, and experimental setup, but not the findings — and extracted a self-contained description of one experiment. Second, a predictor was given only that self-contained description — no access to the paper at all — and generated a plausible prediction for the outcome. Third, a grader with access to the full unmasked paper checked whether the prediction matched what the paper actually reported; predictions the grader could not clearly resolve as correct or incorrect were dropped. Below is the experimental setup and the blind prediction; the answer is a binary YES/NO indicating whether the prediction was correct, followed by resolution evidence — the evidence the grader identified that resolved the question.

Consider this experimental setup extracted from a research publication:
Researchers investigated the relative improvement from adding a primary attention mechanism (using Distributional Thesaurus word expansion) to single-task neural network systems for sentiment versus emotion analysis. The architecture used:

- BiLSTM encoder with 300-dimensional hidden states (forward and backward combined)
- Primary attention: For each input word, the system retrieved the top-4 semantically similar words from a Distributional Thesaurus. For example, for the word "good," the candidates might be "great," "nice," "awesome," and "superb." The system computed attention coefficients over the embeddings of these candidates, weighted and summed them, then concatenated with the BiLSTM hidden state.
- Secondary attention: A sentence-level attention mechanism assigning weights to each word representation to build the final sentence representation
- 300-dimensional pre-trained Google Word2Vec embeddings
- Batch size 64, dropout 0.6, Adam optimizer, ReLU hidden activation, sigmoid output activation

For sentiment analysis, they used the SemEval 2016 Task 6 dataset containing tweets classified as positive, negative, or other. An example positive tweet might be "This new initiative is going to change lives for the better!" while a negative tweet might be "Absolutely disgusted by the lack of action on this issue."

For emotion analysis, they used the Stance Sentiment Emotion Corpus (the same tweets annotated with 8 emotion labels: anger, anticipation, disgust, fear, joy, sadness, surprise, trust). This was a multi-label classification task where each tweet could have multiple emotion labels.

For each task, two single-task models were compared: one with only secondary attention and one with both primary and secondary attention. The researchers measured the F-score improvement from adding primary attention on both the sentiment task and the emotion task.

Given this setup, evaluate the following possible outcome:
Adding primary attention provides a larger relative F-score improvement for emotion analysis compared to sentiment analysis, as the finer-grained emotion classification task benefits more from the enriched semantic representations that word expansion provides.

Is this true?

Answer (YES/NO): NO